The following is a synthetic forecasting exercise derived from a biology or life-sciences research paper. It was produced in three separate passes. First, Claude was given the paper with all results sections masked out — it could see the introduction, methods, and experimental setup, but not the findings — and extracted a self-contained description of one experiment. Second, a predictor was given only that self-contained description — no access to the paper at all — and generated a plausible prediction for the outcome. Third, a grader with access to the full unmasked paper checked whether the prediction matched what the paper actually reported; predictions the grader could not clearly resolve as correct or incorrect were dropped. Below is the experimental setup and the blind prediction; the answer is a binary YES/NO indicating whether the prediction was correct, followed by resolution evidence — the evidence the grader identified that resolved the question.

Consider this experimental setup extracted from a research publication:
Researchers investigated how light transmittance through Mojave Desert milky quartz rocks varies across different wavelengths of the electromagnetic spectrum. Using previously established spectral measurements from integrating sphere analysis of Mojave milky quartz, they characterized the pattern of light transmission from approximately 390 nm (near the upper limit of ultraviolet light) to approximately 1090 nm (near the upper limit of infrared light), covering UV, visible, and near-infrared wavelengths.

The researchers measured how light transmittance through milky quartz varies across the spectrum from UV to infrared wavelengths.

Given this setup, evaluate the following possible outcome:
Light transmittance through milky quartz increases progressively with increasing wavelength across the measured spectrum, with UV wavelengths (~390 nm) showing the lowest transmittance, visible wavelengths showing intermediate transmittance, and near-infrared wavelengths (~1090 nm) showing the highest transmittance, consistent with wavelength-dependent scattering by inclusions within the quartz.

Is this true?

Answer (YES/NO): NO